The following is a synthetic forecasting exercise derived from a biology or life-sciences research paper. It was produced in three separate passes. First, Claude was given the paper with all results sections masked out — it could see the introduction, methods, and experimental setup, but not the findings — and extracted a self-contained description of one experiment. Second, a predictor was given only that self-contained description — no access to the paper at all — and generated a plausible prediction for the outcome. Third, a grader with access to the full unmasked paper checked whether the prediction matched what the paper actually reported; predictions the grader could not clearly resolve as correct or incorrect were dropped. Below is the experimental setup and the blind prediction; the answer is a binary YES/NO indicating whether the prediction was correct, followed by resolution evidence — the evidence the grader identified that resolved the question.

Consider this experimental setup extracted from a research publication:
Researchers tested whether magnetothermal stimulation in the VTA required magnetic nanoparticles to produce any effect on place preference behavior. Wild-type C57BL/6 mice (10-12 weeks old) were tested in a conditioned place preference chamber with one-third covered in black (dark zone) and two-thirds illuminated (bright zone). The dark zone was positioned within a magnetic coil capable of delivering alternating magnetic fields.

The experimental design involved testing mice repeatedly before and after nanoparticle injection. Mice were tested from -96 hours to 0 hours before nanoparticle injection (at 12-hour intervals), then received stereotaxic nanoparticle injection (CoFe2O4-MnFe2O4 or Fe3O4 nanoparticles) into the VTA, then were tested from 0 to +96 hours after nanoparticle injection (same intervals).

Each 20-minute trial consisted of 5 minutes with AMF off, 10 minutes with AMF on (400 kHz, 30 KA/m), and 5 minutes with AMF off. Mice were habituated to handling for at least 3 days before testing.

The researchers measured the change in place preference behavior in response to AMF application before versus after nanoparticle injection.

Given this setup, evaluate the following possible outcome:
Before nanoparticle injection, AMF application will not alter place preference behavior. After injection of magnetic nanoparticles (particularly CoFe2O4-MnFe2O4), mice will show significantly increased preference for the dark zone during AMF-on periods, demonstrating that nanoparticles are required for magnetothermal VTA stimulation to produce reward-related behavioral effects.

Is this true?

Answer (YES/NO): NO